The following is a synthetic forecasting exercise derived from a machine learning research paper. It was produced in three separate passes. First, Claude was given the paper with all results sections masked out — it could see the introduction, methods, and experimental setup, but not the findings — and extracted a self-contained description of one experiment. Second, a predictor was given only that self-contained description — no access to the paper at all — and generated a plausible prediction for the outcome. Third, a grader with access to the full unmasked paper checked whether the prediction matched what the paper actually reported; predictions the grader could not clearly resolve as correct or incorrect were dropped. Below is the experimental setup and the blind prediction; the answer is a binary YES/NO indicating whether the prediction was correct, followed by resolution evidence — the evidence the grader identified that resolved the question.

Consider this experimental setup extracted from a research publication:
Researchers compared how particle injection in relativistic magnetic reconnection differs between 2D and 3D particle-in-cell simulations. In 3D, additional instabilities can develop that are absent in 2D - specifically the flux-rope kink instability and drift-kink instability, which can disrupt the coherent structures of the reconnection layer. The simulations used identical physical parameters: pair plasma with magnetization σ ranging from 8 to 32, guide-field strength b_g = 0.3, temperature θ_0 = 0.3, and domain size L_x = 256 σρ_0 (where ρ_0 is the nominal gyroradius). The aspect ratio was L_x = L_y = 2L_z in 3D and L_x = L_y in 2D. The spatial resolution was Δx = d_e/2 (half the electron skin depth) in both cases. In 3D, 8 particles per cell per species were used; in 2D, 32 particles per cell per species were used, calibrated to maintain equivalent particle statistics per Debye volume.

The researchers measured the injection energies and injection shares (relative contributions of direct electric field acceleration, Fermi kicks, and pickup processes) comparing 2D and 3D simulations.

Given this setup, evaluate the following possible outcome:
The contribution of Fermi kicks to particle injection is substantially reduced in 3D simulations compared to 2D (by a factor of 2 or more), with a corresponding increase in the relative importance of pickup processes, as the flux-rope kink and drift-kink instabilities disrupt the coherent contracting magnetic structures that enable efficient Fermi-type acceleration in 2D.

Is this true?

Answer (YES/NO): NO